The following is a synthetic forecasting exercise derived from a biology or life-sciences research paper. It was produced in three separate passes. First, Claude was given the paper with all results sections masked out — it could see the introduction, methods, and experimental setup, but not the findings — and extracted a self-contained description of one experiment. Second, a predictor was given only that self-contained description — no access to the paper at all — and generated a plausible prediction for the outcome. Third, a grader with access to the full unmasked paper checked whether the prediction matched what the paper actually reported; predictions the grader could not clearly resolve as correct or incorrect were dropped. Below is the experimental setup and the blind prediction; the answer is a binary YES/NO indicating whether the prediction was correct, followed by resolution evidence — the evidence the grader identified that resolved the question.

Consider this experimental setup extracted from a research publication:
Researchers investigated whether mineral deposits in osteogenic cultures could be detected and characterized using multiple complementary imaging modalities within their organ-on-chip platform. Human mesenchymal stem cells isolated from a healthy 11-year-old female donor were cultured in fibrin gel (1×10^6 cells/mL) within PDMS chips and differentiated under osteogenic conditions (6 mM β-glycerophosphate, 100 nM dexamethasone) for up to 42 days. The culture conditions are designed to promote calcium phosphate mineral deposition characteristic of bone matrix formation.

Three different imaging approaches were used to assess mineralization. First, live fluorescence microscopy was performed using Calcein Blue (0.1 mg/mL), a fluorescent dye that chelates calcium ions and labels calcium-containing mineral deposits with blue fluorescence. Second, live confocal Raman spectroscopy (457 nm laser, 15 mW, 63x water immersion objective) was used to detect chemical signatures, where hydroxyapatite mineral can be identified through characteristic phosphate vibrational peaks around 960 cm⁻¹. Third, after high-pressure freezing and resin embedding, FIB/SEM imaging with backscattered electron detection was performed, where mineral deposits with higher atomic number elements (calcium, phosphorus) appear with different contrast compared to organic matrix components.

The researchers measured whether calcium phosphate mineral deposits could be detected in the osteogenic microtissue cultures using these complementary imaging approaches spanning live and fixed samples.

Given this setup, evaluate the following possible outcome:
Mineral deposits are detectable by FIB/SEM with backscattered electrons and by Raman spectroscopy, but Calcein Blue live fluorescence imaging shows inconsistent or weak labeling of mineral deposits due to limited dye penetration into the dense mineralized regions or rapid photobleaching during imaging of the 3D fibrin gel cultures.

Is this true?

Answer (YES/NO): NO